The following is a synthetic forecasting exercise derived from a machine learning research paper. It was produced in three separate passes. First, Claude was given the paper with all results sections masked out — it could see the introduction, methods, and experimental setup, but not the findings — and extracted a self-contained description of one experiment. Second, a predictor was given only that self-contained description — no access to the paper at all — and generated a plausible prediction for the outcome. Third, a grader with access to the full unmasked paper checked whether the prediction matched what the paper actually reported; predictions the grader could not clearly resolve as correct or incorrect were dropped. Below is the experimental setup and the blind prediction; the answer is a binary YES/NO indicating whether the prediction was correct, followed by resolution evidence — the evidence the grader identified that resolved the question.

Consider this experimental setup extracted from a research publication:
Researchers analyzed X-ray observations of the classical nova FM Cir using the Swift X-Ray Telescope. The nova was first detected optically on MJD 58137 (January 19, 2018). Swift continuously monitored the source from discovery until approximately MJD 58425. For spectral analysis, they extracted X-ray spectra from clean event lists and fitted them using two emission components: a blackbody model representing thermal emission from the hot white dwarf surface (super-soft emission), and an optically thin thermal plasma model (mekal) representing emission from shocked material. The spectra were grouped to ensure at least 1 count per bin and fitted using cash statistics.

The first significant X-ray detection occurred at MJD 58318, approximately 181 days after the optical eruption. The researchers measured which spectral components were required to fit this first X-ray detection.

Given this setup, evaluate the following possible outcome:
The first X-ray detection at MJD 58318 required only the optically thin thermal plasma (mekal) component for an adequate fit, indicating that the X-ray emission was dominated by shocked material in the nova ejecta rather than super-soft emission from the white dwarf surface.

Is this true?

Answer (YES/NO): YES